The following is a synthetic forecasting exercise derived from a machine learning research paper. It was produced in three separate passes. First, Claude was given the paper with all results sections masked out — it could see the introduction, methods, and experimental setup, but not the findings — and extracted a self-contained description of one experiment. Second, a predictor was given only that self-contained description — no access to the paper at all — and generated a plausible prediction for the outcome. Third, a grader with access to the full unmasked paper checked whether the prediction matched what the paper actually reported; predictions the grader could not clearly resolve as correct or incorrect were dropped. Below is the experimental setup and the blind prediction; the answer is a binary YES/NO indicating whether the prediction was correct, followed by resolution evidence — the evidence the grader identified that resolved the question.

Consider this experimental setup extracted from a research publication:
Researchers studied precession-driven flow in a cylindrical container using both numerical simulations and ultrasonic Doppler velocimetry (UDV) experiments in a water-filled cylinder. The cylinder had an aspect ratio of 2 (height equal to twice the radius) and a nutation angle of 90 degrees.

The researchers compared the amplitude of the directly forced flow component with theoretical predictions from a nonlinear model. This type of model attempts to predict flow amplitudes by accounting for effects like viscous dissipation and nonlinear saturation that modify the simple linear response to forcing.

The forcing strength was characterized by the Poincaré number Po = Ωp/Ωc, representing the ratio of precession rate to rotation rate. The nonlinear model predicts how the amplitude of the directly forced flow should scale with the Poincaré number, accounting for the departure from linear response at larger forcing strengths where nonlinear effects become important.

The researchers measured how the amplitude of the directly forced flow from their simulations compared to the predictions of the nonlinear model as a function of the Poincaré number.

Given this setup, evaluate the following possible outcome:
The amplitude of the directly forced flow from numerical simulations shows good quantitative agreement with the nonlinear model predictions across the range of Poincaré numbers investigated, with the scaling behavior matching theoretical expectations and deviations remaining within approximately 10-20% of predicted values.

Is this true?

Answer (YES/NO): NO